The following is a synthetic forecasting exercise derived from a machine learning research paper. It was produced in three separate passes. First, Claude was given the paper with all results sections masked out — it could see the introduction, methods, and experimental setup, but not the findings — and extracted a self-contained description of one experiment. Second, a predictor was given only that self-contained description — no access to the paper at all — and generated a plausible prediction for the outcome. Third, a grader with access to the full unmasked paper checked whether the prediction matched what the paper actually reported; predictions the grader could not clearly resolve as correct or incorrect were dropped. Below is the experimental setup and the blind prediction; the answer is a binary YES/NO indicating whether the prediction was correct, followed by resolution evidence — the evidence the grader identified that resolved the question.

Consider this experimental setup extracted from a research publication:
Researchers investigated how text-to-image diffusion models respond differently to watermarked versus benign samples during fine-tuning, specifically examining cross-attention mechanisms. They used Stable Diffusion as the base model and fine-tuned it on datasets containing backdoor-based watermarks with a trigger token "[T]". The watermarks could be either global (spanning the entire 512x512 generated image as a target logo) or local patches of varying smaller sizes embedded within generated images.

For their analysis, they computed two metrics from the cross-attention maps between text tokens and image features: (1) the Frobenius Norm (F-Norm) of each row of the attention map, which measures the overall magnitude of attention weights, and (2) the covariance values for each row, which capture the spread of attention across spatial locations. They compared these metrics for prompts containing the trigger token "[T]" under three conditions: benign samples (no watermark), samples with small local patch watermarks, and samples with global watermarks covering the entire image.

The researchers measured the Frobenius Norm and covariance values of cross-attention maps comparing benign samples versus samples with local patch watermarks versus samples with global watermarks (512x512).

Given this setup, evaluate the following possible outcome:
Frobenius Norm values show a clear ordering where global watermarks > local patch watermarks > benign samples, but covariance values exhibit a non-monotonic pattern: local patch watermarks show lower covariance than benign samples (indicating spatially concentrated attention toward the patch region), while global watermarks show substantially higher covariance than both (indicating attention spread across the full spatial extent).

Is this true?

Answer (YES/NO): NO